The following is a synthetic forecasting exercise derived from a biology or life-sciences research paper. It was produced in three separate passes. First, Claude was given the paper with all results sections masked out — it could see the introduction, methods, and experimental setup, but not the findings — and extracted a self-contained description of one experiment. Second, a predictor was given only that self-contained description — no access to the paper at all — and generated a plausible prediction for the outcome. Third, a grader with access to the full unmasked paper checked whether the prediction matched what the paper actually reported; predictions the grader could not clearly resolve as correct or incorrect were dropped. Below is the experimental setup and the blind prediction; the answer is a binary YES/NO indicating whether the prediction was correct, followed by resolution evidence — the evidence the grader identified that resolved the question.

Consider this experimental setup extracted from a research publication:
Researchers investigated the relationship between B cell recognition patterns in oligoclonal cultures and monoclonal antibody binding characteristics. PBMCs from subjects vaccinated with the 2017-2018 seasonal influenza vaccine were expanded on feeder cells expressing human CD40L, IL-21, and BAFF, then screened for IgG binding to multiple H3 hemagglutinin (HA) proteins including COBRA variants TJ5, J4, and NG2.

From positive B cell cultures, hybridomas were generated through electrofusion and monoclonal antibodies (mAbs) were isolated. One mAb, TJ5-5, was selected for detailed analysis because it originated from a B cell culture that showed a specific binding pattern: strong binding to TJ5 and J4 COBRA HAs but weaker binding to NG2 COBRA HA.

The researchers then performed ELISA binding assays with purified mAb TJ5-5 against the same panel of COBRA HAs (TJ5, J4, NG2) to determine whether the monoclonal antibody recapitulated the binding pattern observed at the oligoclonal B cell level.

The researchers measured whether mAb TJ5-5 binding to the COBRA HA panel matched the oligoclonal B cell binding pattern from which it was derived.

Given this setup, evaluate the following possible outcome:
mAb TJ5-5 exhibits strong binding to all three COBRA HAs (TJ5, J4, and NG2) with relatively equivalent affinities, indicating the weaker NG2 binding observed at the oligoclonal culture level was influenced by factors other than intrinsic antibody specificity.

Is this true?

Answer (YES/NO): NO